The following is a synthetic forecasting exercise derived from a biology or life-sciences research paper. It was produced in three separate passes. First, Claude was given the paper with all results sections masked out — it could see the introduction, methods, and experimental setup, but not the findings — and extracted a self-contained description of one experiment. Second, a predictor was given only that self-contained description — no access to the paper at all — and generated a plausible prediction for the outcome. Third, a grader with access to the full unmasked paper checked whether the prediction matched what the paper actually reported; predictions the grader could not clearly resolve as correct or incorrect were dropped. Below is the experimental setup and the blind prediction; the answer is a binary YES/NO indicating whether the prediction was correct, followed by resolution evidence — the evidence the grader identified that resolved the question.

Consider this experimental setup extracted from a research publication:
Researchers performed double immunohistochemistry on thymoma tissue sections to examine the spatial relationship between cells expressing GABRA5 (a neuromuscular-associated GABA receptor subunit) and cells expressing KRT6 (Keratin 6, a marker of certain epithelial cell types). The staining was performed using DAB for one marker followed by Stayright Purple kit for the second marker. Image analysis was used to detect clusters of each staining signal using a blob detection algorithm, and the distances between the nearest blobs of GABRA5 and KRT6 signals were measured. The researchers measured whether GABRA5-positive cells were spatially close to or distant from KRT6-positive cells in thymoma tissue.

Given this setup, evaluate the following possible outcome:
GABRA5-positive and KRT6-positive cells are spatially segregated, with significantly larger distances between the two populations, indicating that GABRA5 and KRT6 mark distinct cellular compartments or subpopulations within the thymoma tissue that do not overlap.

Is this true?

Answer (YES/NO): NO